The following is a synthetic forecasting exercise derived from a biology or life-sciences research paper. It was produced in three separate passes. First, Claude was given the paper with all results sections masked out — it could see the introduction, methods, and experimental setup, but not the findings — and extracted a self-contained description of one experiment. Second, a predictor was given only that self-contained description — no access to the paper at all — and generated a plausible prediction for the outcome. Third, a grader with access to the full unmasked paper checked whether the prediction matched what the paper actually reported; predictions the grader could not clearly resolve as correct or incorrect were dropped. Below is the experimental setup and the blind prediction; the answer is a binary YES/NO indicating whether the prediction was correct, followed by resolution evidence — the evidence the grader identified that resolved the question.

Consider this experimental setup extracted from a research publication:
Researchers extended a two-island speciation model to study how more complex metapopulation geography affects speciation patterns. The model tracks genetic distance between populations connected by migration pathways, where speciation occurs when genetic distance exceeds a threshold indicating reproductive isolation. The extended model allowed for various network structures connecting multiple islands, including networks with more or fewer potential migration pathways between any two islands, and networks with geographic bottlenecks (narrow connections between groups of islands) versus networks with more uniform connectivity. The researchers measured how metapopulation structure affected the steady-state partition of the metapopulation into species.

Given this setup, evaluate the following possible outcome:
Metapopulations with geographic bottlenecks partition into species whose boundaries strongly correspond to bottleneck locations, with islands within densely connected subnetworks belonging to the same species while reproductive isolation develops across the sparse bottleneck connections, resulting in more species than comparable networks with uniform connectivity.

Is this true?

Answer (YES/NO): NO